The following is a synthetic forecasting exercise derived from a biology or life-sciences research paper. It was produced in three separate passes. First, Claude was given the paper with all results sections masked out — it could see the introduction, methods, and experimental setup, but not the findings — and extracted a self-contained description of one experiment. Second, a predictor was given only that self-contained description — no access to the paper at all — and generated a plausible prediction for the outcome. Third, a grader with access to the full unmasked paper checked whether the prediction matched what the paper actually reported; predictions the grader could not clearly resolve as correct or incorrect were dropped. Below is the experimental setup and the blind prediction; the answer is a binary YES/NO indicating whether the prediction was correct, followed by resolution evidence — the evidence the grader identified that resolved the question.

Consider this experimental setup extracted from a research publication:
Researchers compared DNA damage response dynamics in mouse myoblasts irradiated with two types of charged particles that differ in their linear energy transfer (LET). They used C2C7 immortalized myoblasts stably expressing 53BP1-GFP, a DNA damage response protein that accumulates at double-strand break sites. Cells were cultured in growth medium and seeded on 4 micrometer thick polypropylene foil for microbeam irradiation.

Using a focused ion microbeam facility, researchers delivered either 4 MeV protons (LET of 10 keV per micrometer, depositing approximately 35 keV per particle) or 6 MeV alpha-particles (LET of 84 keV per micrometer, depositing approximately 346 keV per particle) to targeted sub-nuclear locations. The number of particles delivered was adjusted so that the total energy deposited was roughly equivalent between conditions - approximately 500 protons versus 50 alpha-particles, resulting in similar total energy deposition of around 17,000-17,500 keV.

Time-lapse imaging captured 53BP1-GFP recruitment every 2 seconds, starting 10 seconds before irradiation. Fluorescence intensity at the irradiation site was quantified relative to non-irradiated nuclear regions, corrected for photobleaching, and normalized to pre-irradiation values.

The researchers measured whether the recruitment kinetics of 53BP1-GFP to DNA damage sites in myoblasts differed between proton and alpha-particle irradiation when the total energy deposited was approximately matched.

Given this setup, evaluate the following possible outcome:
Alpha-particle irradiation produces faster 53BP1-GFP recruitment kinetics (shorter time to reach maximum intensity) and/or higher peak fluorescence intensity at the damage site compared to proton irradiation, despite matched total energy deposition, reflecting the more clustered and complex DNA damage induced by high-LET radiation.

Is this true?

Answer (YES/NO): NO